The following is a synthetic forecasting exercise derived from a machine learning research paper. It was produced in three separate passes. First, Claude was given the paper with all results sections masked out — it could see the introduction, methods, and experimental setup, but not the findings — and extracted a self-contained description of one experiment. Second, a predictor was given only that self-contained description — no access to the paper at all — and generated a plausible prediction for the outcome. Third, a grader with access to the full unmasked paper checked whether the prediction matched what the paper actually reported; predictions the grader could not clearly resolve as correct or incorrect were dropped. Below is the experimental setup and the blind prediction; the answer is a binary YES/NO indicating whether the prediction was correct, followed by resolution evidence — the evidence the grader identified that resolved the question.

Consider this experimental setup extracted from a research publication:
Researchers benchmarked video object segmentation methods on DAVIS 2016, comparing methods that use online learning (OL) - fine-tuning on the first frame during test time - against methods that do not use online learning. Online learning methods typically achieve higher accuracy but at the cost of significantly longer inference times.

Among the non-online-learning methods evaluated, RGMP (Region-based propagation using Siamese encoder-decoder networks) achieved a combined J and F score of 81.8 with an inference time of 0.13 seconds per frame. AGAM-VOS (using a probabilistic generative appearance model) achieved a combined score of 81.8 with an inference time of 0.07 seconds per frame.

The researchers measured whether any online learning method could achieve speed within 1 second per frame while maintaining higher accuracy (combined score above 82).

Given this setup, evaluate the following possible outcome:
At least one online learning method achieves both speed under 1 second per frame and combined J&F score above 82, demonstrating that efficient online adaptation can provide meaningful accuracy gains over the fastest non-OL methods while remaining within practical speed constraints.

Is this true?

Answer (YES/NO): NO